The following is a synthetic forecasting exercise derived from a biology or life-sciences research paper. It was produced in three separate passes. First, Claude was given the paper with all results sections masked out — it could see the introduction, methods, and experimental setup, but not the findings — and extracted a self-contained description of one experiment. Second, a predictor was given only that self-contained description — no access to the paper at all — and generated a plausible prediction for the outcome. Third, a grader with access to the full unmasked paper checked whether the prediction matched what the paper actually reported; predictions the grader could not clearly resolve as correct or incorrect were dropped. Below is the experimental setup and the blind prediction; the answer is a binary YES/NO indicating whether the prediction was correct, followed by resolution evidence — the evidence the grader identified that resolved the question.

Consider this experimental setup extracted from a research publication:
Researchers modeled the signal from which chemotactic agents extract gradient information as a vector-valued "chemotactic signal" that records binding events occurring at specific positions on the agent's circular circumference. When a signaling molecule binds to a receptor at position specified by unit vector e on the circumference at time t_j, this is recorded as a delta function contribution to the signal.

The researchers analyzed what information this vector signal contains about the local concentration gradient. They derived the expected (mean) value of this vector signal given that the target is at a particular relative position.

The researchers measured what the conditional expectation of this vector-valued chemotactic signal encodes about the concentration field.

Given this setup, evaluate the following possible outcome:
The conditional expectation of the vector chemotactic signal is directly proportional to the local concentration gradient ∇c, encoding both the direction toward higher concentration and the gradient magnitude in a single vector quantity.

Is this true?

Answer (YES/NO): YES